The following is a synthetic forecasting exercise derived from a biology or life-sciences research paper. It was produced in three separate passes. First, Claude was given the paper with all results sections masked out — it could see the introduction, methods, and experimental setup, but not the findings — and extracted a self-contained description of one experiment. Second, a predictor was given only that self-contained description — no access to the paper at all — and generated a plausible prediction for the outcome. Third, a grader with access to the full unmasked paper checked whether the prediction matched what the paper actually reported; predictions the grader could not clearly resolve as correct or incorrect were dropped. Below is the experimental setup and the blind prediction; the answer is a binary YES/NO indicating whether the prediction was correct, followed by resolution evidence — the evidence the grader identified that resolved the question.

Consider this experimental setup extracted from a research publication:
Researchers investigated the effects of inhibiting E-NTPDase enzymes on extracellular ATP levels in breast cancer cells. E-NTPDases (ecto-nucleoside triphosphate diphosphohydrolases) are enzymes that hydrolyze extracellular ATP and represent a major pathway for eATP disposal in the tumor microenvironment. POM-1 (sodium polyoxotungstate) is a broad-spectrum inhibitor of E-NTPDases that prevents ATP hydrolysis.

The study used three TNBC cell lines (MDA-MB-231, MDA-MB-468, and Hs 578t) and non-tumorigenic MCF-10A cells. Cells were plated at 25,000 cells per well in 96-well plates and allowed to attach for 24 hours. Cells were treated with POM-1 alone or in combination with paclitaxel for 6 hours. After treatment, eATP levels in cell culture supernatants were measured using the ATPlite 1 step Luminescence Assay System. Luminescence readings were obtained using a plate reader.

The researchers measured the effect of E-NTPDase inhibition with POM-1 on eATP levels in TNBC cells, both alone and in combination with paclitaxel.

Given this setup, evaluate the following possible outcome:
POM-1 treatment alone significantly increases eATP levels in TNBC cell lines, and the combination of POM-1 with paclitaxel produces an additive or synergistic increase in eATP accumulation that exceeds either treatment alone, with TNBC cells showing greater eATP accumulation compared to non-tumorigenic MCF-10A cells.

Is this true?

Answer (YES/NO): NO